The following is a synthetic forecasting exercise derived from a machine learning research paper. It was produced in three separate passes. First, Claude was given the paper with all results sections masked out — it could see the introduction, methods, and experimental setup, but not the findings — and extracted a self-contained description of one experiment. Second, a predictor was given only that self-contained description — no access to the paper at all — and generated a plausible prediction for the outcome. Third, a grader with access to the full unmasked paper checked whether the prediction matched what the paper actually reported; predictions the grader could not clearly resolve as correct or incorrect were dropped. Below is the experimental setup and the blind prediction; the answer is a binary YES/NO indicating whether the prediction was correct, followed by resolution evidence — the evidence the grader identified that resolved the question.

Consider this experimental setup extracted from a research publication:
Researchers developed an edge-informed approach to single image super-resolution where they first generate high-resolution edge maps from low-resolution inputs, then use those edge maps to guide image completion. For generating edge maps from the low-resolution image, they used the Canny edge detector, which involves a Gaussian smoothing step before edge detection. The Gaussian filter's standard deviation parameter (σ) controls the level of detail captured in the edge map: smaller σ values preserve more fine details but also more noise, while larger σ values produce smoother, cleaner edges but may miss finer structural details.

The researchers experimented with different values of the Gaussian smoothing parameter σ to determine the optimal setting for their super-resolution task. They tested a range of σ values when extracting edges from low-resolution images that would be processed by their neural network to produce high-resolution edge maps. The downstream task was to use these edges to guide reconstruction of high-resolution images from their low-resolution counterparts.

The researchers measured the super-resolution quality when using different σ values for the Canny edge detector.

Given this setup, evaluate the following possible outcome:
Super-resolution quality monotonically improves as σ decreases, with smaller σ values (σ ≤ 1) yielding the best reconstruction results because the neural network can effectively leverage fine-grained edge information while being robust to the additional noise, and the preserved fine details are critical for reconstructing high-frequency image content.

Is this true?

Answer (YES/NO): NO